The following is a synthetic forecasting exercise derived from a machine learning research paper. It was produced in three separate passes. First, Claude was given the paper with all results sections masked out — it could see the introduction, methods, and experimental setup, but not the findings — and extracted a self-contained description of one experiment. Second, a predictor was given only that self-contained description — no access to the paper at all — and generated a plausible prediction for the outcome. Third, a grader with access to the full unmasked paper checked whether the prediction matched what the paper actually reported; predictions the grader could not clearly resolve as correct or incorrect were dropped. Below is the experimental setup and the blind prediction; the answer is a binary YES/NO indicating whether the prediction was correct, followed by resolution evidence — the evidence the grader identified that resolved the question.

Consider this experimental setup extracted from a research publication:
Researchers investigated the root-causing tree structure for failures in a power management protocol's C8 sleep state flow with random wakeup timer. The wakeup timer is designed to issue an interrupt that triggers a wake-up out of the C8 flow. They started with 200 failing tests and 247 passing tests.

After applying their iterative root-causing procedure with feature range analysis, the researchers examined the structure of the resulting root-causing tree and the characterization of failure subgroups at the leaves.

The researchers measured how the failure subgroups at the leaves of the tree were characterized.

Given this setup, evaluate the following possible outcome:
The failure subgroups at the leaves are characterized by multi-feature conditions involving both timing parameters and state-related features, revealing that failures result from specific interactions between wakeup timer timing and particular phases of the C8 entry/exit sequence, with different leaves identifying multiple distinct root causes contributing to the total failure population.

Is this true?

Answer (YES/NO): YES